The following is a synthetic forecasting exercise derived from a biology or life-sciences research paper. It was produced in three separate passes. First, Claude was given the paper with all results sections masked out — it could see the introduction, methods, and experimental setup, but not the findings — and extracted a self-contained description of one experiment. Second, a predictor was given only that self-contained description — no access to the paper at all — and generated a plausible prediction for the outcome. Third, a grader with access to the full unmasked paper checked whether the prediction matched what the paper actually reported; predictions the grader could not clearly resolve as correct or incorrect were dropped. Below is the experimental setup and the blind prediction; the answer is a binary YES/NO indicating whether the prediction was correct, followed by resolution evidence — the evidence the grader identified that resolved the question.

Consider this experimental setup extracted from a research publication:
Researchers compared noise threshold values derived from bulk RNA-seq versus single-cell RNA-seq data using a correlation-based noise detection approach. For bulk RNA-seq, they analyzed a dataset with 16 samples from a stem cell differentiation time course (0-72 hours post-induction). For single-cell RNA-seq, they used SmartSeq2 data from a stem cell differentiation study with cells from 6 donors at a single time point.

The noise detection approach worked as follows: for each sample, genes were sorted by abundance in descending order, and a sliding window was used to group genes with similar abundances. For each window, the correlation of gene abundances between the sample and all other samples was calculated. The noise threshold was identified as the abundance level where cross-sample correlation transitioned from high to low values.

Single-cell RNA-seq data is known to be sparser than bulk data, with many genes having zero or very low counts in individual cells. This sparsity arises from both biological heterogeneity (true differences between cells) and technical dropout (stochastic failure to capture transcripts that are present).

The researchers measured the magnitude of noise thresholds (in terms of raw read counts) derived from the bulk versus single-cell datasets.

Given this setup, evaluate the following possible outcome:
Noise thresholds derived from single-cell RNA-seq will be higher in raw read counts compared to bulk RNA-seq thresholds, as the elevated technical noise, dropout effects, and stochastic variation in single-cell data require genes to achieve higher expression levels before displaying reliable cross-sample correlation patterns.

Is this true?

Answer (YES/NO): NO